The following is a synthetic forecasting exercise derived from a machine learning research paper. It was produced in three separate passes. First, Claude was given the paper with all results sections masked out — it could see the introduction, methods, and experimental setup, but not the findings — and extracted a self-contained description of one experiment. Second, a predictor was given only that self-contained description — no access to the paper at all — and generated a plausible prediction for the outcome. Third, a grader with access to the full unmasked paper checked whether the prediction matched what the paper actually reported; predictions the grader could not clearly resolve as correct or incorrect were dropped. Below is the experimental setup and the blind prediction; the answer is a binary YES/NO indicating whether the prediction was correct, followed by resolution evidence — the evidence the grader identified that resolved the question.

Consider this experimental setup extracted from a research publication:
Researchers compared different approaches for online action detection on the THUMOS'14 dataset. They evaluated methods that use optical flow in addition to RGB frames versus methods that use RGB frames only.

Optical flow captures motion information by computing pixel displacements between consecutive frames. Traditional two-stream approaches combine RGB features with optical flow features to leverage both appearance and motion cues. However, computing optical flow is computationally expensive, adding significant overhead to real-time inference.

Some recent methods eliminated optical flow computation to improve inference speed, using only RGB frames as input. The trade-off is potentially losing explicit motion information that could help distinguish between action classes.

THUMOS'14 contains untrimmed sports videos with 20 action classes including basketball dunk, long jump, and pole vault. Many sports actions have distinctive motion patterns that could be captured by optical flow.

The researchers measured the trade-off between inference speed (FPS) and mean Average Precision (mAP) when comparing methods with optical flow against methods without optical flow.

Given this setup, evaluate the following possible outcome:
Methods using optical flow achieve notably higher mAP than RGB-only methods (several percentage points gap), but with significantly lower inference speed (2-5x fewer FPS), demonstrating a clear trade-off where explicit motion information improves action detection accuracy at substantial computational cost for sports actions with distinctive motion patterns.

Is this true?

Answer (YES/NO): NO